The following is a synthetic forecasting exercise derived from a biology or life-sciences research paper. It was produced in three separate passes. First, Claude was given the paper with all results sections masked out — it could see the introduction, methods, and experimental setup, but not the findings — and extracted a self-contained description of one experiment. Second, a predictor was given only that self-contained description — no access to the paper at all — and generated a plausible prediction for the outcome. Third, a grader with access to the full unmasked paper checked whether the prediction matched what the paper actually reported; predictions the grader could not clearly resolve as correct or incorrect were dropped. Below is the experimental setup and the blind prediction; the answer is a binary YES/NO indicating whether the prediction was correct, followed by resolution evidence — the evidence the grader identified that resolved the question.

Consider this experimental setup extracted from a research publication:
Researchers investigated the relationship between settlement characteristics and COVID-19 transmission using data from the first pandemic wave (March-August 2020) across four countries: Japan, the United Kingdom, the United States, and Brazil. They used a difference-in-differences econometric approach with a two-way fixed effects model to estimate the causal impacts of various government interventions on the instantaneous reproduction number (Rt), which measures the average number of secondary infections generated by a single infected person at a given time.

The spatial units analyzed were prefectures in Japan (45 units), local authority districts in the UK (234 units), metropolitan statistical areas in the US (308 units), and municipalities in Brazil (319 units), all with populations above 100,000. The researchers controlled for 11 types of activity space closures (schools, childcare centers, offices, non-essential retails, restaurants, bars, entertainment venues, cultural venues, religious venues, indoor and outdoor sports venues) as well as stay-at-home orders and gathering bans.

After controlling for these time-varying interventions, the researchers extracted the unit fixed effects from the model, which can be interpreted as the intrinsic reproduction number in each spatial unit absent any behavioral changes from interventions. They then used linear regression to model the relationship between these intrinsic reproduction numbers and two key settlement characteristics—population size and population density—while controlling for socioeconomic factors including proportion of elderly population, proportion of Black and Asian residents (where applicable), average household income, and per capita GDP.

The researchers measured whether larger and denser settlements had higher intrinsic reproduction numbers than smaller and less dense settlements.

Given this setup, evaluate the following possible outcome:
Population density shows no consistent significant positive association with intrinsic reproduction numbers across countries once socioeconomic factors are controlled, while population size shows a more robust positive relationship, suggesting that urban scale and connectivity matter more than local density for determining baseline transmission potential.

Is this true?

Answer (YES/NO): NO